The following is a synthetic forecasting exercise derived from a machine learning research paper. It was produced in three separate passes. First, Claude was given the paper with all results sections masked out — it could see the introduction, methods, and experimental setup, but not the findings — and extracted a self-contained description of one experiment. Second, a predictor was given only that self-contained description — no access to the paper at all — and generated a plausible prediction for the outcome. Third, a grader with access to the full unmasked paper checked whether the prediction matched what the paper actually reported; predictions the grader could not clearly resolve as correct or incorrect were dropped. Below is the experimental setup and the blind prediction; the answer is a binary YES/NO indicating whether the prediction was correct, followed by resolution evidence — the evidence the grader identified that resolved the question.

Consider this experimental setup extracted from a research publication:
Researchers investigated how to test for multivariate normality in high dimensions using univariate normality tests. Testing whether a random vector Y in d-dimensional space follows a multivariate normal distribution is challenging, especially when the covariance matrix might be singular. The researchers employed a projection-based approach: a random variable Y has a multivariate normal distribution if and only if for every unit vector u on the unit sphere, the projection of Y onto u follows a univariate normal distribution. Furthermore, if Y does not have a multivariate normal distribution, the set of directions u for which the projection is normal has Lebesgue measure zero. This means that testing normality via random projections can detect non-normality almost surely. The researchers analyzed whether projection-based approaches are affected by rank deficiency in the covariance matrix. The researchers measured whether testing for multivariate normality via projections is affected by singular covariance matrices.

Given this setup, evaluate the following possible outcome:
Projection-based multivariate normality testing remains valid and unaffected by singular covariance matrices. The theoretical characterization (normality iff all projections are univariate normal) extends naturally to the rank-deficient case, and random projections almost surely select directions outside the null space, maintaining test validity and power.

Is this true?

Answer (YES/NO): YES